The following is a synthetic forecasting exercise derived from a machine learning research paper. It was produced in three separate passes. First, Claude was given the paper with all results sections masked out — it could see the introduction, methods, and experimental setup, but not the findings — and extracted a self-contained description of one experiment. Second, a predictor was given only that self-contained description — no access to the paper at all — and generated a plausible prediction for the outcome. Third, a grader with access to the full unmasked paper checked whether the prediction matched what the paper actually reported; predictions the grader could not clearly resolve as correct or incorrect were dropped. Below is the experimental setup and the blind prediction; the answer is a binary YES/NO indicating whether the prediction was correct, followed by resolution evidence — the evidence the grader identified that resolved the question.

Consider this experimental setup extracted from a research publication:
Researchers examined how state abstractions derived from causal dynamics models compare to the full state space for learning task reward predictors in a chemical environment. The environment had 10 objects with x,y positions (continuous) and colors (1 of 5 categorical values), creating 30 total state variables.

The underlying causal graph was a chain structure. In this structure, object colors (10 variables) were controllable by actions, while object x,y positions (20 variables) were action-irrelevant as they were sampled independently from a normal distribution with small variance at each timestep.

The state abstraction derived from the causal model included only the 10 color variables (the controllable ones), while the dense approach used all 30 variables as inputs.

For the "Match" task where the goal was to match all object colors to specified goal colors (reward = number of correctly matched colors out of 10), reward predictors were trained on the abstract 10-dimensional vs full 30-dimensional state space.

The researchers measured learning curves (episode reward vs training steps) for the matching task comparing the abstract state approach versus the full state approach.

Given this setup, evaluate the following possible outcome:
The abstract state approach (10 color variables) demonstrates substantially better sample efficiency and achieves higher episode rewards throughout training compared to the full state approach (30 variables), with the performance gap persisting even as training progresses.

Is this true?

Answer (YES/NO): NO